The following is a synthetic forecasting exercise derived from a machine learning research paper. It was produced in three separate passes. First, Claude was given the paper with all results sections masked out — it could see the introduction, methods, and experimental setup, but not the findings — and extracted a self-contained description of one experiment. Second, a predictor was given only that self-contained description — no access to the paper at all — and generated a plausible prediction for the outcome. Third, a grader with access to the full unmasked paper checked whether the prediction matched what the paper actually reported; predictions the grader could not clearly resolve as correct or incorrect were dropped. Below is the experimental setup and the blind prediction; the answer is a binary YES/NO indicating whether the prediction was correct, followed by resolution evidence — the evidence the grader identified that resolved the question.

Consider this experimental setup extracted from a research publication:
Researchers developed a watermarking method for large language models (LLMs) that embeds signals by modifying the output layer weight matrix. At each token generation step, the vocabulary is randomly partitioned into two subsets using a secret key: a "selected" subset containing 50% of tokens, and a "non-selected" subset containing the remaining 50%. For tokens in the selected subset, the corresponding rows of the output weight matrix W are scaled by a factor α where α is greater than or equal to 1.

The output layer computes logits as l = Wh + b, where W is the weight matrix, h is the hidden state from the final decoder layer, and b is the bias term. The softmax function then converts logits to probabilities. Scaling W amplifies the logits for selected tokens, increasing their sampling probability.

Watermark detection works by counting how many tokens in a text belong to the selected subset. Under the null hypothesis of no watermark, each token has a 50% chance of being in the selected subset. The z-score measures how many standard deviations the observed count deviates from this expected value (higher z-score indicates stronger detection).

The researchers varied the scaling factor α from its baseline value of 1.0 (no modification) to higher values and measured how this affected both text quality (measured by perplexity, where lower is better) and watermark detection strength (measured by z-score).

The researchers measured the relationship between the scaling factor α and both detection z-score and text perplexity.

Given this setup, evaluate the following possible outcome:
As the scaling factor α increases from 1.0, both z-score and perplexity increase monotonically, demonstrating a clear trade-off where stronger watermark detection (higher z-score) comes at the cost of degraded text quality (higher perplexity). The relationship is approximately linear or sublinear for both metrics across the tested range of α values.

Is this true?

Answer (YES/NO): NO